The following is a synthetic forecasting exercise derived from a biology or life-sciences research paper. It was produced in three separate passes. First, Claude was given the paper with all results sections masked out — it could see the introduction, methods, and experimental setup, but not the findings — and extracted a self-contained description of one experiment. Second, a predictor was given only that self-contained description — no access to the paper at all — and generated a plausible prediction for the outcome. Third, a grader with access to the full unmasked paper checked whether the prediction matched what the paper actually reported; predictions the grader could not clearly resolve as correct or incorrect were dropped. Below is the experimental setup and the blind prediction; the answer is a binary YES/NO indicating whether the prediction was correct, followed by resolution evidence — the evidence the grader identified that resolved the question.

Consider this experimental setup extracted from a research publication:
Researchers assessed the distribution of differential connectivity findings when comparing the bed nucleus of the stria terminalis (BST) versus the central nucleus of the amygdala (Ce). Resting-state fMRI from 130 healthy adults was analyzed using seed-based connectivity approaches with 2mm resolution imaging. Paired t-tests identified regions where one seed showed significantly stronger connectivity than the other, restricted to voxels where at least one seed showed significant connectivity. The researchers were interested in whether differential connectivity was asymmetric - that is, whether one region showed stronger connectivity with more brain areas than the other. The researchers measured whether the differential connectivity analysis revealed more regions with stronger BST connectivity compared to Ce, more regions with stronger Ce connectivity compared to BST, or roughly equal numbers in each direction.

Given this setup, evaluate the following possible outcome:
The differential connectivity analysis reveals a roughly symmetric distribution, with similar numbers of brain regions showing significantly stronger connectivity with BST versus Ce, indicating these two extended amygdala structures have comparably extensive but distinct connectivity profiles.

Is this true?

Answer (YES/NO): NO